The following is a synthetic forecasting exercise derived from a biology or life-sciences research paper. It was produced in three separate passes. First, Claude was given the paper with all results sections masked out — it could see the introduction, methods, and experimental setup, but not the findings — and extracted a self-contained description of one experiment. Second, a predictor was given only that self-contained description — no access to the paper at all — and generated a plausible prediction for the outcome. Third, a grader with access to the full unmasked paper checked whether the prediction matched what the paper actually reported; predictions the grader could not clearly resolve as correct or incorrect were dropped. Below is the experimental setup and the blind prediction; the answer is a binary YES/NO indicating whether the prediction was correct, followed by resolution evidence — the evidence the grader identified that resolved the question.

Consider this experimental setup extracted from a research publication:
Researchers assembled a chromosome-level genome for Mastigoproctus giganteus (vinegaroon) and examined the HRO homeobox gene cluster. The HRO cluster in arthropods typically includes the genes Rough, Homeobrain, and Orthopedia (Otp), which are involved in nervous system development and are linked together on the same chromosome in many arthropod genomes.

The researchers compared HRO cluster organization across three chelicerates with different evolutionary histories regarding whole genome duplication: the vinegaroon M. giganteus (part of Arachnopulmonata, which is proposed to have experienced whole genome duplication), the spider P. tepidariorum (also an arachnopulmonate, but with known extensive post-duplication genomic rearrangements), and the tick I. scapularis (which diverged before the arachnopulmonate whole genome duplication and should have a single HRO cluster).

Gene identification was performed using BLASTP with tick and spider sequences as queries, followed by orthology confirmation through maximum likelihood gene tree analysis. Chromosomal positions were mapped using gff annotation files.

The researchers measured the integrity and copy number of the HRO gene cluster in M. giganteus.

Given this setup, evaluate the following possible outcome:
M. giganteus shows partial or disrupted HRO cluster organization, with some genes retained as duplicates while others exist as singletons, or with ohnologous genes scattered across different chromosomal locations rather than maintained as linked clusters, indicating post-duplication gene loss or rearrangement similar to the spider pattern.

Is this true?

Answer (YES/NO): NO